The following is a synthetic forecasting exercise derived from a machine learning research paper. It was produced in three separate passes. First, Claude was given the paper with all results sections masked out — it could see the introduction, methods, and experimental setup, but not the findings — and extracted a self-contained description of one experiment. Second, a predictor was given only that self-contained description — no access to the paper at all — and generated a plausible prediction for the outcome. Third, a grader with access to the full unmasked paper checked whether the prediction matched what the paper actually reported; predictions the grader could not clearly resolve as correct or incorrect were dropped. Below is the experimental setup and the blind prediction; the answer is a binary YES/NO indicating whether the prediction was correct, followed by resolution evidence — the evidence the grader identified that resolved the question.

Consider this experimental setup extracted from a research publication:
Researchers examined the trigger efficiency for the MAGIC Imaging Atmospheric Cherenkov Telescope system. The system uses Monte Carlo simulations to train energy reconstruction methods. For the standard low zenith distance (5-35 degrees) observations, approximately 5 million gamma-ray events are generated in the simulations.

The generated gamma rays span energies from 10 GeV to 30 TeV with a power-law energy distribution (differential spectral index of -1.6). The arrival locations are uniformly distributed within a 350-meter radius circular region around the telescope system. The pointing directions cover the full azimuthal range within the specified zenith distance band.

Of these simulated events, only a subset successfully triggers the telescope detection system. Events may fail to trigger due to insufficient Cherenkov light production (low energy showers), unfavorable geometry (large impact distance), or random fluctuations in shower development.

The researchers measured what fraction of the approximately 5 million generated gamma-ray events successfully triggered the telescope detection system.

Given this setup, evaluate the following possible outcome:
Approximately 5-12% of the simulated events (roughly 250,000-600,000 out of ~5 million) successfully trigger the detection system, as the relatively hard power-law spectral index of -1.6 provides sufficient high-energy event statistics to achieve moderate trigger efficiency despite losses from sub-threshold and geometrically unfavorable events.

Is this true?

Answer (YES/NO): YES